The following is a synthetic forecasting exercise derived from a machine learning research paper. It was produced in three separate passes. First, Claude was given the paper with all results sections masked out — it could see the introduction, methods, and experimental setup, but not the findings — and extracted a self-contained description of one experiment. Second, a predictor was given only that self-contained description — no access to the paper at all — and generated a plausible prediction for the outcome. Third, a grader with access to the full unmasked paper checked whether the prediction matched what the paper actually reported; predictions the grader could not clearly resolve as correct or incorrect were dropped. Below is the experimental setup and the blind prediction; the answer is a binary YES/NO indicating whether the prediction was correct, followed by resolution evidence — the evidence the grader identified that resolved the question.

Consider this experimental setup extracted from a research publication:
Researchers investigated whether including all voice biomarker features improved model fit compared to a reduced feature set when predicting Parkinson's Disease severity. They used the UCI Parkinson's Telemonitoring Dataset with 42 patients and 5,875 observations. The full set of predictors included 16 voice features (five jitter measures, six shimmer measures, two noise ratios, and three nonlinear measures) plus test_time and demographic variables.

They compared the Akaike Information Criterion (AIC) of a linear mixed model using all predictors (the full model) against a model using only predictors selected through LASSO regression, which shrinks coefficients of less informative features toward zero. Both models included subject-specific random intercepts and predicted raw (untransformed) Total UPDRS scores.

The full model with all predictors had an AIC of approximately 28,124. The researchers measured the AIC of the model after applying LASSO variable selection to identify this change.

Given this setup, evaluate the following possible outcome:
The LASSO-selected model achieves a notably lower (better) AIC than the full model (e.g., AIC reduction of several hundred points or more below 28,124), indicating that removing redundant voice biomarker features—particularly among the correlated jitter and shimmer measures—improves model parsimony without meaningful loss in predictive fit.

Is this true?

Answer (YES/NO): YES